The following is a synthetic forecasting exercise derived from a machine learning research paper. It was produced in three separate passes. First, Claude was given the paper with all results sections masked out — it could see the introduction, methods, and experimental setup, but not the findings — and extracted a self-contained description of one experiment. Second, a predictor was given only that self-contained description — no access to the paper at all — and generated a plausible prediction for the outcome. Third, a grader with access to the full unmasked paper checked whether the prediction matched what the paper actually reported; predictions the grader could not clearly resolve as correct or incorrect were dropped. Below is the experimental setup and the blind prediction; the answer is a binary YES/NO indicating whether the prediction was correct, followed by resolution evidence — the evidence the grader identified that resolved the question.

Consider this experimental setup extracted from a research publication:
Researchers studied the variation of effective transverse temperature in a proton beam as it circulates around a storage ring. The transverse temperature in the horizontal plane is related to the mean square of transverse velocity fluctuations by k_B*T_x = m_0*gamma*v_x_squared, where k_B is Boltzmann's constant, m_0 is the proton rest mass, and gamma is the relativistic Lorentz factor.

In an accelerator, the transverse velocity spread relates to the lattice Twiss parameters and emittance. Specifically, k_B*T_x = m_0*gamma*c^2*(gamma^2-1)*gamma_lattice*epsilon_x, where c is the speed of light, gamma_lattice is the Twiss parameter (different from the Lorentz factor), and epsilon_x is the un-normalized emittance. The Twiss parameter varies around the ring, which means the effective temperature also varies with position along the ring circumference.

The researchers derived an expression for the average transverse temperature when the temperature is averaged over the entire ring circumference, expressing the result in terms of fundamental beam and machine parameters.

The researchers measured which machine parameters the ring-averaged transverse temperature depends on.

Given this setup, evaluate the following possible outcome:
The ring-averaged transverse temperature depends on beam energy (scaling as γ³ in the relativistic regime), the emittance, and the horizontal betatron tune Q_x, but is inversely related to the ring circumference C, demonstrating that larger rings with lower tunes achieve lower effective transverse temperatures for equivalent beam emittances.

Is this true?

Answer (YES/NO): NO